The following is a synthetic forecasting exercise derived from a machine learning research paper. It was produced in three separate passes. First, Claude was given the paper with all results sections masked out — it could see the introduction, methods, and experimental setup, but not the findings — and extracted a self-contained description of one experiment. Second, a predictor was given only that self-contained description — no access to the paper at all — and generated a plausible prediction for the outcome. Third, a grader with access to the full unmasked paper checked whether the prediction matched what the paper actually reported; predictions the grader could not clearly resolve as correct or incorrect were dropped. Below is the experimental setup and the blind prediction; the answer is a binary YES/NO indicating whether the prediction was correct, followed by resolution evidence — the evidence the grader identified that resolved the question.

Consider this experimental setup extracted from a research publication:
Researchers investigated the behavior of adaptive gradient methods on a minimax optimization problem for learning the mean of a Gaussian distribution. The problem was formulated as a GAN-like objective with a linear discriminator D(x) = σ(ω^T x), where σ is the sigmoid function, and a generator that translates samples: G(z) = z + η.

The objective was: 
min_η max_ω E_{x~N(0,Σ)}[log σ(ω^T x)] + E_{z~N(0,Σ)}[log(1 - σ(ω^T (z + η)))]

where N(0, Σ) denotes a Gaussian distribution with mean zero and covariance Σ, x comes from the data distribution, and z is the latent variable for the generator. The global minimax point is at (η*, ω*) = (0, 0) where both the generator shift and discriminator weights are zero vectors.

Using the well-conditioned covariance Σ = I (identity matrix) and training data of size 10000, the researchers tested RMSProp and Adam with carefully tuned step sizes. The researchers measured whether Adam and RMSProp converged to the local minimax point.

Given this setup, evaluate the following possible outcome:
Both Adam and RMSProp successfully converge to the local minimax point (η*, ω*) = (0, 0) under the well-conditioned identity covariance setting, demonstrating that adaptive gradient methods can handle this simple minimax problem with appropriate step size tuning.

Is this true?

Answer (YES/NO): NO